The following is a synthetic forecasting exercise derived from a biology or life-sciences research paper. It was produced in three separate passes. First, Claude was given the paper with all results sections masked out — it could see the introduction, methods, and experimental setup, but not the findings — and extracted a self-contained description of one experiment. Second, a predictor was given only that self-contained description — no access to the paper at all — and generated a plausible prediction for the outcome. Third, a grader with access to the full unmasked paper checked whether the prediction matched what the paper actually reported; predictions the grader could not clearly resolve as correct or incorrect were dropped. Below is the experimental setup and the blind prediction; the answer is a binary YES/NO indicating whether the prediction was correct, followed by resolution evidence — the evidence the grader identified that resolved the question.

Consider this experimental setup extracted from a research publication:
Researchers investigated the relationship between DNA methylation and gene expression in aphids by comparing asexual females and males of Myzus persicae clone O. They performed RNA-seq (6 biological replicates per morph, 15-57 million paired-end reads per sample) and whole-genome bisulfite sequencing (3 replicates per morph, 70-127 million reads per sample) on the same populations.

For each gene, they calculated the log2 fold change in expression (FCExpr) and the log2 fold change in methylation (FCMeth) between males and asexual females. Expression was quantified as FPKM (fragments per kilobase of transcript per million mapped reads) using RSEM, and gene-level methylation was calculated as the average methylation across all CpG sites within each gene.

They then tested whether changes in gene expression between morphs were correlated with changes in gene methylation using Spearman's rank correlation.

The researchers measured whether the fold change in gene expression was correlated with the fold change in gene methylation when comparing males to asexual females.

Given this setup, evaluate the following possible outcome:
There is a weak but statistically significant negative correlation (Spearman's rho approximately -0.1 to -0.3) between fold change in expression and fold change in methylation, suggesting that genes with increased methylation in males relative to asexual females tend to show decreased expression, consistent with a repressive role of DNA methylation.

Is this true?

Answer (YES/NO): NO